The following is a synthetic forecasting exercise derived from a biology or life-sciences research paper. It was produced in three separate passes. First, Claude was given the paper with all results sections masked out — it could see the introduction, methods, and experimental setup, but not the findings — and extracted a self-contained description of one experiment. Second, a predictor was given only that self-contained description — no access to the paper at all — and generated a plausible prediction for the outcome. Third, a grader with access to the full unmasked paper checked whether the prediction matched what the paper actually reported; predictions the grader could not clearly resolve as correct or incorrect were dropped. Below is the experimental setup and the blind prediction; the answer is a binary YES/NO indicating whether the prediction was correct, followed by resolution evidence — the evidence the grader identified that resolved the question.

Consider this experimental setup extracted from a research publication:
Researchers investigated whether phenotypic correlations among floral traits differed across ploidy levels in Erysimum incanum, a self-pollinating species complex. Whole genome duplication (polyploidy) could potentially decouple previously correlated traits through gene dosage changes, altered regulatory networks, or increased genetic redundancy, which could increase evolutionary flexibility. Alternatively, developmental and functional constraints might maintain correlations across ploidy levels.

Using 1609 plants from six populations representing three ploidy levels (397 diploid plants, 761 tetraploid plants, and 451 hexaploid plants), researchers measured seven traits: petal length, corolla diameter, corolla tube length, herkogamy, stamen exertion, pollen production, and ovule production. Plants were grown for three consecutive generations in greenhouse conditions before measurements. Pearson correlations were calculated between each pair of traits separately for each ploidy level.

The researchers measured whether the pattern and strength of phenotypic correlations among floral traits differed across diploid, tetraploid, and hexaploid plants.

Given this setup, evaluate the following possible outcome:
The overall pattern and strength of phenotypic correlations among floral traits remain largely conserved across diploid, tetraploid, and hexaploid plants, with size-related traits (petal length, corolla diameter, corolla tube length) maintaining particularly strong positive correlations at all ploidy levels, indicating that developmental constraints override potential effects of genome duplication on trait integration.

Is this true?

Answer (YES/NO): NO